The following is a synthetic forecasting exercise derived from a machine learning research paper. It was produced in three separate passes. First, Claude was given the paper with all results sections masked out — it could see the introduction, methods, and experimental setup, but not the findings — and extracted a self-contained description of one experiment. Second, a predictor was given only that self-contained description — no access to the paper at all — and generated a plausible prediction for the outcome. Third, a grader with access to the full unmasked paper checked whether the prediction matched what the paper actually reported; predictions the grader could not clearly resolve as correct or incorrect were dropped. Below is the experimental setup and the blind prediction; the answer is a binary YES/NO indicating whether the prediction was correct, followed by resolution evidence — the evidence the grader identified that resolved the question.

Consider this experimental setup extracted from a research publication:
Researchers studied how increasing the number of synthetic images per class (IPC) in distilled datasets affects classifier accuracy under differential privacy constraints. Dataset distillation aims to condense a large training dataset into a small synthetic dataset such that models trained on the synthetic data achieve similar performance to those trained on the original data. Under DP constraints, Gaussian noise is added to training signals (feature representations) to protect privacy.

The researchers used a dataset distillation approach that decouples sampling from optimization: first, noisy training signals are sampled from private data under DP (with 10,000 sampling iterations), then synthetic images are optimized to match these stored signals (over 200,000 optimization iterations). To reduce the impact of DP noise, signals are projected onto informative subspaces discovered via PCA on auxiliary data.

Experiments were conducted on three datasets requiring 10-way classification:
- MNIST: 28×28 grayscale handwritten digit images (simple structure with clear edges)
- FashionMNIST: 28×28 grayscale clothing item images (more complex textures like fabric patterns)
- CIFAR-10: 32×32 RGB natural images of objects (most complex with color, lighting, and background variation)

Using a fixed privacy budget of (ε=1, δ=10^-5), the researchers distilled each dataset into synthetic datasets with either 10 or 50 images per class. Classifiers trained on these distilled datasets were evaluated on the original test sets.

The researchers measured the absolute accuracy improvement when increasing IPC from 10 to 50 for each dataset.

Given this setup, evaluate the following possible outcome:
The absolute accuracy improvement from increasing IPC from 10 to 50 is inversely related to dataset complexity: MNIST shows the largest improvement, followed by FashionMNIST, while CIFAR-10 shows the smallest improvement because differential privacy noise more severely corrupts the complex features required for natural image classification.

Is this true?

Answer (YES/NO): NO